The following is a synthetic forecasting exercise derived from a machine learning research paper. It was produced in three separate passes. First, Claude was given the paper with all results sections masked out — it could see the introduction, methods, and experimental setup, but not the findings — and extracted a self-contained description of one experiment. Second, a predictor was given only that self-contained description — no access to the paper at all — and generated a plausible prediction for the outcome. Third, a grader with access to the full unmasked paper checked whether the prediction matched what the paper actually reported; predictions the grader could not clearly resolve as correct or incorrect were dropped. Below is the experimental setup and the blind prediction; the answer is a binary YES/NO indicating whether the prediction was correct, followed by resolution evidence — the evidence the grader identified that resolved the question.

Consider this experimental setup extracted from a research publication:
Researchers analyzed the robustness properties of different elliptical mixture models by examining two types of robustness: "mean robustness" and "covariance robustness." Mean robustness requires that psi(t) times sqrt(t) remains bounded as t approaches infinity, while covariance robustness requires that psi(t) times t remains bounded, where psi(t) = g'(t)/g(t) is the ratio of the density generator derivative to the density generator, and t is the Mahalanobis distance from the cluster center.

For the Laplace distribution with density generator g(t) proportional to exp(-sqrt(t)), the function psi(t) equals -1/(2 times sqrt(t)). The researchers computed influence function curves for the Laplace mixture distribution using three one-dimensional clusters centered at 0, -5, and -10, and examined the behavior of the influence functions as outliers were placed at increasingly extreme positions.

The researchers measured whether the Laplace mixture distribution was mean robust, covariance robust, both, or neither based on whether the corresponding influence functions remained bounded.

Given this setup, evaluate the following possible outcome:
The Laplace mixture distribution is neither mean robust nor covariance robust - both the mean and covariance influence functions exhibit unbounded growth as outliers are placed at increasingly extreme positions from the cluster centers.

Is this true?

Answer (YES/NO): NO